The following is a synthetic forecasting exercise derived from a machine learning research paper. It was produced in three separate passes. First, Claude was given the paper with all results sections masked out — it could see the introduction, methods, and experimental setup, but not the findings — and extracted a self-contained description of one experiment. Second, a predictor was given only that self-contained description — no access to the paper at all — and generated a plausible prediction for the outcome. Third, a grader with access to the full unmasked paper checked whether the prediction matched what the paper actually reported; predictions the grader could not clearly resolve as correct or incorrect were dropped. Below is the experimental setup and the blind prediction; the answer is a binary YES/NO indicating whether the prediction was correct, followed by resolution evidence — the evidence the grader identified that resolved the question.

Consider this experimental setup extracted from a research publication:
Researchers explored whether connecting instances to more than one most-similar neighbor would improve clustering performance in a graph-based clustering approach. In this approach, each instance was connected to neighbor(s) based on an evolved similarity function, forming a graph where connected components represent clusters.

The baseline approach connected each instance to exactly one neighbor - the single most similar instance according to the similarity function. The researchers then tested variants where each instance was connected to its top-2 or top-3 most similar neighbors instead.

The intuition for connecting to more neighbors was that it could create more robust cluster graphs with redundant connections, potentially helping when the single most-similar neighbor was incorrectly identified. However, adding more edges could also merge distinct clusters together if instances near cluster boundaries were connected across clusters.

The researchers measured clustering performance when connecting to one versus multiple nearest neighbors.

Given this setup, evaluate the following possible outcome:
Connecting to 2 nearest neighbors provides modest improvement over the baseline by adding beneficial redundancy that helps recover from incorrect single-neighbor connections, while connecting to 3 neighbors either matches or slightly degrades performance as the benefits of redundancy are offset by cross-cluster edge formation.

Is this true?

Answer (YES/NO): NO